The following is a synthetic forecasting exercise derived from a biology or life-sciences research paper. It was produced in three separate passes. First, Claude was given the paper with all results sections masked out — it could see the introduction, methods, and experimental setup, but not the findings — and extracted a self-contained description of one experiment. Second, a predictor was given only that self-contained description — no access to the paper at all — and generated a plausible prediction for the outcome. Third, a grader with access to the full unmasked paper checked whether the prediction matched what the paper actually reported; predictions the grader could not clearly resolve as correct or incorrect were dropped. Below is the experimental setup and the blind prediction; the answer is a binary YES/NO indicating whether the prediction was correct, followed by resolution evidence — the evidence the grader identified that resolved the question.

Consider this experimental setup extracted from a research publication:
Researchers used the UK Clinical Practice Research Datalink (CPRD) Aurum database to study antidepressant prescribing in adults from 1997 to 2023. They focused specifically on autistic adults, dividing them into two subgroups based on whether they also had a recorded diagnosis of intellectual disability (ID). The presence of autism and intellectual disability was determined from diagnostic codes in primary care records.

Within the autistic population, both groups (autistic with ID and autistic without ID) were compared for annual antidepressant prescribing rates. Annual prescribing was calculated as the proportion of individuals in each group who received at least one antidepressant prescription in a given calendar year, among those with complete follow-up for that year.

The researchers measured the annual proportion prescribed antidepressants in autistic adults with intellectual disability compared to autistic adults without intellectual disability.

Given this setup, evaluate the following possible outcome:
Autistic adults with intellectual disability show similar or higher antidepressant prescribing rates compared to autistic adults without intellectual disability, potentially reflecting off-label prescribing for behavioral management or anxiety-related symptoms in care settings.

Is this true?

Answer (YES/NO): NO